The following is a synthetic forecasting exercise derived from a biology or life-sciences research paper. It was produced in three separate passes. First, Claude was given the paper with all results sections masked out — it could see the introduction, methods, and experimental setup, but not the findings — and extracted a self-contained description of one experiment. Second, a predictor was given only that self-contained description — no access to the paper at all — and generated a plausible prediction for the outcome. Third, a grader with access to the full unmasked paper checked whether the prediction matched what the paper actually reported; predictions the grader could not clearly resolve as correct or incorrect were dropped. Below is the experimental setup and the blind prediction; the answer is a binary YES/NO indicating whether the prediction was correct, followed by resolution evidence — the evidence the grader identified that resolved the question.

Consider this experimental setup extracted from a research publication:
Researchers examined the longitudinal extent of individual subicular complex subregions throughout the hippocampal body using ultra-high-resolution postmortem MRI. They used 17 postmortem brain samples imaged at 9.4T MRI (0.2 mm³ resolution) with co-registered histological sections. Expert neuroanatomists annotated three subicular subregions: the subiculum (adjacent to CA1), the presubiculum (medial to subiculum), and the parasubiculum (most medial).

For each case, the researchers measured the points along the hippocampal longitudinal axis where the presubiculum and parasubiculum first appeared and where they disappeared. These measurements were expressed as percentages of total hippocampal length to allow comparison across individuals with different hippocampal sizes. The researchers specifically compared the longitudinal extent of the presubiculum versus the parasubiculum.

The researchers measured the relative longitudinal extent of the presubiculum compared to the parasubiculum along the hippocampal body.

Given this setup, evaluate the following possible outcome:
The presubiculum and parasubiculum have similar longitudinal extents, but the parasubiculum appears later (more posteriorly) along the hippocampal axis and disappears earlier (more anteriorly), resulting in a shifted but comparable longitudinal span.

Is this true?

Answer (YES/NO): NO